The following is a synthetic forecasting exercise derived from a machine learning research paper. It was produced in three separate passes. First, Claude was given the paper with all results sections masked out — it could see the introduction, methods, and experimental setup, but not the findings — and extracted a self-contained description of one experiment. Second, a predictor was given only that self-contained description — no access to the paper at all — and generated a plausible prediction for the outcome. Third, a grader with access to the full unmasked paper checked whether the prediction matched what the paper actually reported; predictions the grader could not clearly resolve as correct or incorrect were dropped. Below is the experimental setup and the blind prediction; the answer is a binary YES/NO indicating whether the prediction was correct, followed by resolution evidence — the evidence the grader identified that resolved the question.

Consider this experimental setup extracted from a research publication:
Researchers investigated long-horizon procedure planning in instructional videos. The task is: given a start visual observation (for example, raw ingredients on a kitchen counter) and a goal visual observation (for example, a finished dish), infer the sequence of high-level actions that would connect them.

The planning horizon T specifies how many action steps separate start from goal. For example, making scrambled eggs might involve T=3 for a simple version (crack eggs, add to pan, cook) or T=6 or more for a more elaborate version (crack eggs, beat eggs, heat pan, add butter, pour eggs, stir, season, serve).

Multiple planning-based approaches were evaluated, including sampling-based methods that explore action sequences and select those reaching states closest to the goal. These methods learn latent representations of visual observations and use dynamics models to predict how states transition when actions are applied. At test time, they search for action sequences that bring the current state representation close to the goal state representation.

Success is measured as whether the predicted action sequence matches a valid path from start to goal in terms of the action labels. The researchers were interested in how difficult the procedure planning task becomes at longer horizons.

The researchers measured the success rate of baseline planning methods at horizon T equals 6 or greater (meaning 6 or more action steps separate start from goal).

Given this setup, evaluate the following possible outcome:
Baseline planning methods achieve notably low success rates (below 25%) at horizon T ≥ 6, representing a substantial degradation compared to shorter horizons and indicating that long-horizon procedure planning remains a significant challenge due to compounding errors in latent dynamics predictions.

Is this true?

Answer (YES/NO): YES